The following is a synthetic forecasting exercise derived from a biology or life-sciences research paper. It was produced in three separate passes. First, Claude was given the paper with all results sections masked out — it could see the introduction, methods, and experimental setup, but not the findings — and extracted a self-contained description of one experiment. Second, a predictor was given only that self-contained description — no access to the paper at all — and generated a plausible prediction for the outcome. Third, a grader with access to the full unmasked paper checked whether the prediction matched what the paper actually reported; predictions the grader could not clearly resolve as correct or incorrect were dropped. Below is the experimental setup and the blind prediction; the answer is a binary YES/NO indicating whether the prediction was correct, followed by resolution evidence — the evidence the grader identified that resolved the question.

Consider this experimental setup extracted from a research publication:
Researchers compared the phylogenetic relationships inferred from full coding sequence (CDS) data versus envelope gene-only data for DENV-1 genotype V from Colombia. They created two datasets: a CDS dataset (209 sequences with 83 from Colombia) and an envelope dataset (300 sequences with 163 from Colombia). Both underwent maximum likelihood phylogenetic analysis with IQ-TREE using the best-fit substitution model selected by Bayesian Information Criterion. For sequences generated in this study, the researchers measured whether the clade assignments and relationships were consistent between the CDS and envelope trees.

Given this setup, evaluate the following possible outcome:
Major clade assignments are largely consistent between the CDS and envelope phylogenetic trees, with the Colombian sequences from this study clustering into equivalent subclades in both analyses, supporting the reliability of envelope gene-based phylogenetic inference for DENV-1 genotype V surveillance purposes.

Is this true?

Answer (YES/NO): YES